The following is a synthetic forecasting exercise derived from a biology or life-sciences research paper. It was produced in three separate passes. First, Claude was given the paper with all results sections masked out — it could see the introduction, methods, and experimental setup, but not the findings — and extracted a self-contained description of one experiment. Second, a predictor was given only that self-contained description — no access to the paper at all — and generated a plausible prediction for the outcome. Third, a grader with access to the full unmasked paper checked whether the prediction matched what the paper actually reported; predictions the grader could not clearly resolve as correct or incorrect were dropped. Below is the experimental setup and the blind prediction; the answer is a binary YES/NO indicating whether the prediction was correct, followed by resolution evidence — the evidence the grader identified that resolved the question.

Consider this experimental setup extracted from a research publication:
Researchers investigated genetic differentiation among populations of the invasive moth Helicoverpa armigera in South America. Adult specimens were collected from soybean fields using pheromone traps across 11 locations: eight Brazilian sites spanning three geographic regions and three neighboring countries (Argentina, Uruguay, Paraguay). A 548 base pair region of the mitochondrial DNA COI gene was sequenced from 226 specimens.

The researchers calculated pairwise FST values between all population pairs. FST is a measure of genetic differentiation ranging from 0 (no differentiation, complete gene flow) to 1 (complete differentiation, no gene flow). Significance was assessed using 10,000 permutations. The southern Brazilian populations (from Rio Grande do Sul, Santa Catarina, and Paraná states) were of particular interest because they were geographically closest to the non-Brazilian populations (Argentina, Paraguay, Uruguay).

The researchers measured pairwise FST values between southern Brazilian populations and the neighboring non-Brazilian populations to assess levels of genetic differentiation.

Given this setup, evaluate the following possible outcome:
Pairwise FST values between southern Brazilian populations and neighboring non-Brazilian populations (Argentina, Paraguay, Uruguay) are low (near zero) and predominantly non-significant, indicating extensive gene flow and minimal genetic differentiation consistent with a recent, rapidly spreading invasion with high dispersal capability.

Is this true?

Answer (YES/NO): NO